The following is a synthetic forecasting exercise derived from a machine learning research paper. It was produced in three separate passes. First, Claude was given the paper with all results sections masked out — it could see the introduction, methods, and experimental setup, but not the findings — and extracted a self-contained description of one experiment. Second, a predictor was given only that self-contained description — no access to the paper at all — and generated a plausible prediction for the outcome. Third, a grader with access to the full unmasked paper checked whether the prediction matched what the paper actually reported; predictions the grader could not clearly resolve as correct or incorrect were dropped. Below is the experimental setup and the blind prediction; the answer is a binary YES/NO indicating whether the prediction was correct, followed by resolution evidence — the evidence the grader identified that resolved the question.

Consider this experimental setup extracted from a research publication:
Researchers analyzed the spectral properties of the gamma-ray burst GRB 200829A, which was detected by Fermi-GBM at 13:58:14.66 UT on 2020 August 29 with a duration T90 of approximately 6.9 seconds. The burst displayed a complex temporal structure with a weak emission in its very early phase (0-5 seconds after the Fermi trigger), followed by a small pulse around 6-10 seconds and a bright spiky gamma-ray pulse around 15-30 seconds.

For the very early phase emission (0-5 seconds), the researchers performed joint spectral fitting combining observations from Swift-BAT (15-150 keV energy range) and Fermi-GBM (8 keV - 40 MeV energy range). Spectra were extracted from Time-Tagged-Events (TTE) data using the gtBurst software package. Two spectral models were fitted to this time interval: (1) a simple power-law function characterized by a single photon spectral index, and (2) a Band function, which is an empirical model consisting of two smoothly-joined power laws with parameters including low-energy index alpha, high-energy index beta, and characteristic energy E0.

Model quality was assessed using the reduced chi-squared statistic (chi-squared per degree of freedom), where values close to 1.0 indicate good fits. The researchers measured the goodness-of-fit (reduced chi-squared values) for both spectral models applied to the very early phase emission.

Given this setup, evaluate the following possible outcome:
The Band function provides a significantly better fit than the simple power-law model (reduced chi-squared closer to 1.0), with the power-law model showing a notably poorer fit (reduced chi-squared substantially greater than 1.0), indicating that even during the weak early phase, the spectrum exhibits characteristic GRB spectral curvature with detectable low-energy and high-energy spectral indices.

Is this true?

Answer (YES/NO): NO